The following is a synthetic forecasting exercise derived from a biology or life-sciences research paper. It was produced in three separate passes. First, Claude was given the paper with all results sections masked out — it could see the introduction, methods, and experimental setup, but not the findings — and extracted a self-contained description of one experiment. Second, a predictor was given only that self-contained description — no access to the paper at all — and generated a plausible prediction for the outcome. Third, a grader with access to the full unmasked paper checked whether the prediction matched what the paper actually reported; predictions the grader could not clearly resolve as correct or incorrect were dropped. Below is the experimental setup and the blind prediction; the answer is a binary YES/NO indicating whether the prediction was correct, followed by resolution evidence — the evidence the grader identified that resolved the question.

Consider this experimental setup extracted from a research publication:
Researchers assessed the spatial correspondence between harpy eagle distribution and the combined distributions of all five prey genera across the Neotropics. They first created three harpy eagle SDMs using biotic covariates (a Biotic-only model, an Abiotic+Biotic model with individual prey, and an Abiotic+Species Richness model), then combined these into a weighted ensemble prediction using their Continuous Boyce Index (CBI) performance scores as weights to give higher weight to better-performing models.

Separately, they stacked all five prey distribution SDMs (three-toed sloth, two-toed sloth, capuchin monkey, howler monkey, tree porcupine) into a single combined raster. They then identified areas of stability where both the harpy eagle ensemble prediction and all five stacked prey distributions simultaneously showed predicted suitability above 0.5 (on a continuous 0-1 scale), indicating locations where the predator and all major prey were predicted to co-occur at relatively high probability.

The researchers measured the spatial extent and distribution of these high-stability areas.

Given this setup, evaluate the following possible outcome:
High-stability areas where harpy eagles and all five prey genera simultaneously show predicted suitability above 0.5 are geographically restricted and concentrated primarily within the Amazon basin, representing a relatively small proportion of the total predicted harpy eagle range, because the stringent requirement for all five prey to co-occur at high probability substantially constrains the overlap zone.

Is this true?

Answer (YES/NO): NO